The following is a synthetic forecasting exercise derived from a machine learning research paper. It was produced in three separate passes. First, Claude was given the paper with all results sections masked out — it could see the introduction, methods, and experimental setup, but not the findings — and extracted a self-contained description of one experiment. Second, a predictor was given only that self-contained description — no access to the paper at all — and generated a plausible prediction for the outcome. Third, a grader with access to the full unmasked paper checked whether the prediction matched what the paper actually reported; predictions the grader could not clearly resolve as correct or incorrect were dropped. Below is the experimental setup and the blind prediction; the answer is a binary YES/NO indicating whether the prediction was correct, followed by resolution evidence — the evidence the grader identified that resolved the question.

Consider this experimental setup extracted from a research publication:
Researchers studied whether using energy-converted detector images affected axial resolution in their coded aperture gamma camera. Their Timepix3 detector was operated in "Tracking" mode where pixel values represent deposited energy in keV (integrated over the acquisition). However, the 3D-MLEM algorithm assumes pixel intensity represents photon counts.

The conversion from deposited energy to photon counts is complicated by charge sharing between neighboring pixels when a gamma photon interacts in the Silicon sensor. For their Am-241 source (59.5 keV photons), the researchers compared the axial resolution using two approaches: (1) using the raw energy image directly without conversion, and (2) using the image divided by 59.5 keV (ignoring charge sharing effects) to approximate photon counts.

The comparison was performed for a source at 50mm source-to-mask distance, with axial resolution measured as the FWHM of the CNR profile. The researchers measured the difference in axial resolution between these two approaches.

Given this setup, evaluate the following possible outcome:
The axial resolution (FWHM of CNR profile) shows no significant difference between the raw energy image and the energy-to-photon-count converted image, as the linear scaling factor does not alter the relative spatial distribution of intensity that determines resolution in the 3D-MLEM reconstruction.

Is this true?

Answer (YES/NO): YES